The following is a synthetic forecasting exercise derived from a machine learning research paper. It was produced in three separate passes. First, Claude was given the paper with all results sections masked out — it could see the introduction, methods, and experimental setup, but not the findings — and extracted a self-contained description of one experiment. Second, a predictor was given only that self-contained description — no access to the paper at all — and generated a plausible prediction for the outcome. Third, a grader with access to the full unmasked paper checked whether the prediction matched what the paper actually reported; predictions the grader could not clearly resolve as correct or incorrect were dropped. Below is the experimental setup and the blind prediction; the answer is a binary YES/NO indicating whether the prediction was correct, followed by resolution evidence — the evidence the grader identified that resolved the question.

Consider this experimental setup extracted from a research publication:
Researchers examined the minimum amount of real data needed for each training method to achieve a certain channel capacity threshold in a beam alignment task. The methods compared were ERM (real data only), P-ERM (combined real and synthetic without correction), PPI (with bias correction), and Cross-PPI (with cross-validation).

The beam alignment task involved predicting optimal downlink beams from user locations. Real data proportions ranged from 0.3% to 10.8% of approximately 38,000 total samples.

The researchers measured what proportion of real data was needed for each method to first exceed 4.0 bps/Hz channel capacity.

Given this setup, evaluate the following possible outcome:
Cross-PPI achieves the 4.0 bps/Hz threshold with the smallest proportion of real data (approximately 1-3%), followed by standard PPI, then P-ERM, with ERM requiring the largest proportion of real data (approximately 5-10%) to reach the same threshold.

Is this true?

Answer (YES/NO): NO